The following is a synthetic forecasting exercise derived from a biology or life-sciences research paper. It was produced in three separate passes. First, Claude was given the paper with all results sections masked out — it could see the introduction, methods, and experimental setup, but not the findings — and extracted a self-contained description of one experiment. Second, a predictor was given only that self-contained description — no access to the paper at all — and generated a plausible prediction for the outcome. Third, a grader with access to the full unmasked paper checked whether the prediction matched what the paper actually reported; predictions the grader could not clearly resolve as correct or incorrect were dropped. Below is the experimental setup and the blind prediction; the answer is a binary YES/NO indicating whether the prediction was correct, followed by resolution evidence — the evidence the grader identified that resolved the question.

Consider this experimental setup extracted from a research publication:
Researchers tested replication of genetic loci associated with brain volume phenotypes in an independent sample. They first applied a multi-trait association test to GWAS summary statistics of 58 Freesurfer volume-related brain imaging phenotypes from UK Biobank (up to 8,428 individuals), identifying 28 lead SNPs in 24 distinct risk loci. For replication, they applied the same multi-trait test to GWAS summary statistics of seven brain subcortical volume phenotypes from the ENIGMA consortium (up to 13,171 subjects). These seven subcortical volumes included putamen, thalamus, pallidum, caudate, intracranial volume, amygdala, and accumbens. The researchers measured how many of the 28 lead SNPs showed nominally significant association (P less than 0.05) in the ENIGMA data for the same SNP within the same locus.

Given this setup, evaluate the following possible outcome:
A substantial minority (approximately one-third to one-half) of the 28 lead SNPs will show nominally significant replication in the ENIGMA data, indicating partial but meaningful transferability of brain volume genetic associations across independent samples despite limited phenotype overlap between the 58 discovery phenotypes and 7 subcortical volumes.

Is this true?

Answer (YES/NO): YES